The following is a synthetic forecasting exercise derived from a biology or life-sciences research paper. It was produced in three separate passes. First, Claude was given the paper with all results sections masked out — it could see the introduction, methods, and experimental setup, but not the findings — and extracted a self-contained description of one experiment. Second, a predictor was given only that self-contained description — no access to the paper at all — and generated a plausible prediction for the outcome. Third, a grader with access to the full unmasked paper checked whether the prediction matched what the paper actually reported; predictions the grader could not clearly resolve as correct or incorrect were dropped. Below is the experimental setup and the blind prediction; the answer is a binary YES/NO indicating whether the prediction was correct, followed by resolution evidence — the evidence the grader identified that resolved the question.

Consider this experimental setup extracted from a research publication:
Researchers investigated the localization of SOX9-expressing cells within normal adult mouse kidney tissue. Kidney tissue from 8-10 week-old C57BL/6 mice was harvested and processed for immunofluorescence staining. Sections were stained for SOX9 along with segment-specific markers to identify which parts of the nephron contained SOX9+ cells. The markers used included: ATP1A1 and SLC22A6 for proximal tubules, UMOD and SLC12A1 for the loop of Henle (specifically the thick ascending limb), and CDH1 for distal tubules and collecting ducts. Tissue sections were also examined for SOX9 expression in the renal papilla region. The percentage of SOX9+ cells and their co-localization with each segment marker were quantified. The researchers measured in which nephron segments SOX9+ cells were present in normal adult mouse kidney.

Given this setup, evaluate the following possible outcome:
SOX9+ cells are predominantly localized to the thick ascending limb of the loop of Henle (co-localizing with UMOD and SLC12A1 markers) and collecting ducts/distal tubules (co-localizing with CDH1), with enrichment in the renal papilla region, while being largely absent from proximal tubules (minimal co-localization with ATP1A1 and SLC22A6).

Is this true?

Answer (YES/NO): NO